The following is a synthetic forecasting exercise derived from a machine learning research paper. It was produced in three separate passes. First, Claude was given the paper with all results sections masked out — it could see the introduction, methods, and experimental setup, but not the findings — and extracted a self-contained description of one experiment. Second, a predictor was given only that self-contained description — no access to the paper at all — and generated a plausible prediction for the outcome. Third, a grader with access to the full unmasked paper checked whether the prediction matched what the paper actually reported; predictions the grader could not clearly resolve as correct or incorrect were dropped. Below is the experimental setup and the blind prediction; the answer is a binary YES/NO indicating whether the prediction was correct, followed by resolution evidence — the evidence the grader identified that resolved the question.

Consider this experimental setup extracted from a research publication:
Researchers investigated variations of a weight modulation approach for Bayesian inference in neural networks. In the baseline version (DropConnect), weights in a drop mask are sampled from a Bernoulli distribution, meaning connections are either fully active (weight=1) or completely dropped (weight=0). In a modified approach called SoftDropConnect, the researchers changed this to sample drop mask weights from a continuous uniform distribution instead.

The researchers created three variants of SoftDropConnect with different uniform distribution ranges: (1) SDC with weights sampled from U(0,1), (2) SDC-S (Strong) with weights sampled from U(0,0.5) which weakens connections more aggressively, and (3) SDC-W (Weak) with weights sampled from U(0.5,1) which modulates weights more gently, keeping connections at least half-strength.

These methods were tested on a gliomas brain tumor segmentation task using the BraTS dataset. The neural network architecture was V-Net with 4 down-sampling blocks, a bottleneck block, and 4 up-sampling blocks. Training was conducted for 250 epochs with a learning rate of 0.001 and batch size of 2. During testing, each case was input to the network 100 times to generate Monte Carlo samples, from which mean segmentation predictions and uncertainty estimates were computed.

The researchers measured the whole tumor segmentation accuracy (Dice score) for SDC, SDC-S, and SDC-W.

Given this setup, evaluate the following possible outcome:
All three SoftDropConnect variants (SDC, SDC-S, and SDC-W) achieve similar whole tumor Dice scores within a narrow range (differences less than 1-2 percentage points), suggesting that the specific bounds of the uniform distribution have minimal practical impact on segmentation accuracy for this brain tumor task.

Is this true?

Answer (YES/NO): NO